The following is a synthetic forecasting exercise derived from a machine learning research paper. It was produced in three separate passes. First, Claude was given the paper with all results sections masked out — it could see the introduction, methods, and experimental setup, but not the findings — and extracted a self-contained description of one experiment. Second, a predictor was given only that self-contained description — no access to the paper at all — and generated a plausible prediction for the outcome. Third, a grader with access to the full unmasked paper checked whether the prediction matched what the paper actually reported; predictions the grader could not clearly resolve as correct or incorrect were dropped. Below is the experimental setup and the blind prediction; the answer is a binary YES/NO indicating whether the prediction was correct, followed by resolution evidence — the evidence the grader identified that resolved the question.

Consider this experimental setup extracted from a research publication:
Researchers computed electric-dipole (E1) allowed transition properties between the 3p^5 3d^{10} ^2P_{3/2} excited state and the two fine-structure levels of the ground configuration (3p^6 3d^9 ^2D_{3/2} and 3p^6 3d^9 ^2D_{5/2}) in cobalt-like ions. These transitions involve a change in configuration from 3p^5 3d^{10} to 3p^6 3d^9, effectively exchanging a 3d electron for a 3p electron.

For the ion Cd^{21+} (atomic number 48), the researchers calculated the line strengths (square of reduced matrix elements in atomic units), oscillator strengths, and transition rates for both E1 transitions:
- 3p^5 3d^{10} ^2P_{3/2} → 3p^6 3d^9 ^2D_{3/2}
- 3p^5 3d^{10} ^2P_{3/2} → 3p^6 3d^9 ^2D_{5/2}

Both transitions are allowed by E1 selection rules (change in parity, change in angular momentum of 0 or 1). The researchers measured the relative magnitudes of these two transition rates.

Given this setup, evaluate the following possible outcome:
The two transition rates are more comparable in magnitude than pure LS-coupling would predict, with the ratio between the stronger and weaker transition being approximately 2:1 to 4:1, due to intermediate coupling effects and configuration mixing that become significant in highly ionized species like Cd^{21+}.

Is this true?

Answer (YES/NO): NO